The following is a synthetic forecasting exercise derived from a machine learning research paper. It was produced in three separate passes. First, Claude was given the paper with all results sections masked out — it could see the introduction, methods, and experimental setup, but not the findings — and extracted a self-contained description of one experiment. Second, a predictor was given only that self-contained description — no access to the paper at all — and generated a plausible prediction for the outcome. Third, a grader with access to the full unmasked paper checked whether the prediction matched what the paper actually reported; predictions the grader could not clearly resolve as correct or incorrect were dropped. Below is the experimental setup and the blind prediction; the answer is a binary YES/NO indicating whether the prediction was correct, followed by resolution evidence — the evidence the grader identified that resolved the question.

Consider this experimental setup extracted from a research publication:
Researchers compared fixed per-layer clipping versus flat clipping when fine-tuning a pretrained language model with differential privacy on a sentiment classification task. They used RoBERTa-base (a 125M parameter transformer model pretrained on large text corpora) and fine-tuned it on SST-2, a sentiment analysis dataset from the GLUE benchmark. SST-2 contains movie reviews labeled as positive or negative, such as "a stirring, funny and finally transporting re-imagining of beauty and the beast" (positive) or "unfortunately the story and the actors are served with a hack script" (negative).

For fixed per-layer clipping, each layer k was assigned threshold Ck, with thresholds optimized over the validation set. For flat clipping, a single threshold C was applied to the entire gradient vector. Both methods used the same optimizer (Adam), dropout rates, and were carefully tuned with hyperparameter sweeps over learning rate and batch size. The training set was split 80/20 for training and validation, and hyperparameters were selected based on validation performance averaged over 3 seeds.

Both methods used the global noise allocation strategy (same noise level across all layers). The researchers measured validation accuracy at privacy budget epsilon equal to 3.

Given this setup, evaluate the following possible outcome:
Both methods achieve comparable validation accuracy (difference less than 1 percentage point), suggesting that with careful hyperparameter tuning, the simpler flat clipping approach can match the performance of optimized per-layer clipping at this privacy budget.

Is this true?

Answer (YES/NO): NO